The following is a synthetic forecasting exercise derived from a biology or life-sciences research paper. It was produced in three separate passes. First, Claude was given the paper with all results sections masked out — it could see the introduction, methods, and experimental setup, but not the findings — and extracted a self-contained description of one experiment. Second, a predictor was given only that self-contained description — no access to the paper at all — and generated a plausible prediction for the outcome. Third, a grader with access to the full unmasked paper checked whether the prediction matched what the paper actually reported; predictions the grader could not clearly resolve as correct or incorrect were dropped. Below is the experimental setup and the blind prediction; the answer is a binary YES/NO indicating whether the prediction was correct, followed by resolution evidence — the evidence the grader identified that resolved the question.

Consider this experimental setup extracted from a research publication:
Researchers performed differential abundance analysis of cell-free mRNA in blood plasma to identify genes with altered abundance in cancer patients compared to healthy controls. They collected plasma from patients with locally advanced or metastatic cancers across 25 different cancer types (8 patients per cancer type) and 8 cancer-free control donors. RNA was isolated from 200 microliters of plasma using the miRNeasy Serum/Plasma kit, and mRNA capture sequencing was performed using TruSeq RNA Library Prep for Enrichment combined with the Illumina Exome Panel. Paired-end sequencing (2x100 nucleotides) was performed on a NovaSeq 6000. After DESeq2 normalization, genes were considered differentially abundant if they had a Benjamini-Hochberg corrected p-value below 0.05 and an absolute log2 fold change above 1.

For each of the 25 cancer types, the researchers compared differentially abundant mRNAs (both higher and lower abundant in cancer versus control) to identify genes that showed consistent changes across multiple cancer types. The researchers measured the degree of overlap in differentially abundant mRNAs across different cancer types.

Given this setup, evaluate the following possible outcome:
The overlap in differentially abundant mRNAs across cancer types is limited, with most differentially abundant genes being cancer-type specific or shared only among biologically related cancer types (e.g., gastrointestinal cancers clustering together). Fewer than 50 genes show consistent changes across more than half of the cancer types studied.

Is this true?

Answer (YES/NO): YES